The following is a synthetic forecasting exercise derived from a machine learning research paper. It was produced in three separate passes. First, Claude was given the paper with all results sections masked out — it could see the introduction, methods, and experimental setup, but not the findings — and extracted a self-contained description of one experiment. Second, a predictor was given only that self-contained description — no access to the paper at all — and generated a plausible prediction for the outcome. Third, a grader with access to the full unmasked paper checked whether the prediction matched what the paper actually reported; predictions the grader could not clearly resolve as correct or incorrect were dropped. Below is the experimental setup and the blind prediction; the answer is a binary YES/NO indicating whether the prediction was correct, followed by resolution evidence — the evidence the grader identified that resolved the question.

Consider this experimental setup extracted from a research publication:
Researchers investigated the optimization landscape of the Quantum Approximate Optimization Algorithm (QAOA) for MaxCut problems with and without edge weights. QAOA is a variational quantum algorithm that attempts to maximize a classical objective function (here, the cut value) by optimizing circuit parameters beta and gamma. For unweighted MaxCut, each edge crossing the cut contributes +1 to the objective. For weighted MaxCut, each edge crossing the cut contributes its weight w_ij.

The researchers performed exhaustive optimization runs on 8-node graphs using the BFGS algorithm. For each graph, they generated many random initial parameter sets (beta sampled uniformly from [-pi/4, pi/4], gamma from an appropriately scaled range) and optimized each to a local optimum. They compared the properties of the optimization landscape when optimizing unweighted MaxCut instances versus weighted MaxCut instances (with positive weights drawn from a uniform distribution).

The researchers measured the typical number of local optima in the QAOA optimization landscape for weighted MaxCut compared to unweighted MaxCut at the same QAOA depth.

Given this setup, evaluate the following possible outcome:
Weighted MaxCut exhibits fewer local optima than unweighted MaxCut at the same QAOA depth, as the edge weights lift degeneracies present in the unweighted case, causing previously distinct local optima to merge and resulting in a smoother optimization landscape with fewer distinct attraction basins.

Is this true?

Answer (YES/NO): NO